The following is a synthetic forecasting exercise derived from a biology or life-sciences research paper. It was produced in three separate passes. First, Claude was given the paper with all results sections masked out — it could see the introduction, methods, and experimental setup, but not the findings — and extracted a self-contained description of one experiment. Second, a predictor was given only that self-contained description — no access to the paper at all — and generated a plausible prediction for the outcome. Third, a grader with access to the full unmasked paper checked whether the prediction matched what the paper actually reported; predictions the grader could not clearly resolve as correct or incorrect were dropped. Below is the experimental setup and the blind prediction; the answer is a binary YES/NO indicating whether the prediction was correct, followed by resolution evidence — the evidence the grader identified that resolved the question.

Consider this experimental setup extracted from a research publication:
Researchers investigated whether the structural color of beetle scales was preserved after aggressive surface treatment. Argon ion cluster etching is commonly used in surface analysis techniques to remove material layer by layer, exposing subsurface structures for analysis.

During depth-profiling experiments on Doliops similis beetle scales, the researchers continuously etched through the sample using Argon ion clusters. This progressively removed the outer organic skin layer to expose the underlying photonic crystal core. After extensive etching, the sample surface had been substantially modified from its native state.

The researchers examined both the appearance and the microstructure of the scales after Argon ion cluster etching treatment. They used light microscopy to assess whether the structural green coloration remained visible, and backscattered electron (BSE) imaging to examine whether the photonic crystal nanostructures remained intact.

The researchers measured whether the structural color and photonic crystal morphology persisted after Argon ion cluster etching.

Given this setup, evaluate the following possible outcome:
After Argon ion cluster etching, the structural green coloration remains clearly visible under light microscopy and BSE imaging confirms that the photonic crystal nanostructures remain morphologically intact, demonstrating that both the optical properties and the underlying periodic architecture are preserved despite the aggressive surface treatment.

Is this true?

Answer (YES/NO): YES